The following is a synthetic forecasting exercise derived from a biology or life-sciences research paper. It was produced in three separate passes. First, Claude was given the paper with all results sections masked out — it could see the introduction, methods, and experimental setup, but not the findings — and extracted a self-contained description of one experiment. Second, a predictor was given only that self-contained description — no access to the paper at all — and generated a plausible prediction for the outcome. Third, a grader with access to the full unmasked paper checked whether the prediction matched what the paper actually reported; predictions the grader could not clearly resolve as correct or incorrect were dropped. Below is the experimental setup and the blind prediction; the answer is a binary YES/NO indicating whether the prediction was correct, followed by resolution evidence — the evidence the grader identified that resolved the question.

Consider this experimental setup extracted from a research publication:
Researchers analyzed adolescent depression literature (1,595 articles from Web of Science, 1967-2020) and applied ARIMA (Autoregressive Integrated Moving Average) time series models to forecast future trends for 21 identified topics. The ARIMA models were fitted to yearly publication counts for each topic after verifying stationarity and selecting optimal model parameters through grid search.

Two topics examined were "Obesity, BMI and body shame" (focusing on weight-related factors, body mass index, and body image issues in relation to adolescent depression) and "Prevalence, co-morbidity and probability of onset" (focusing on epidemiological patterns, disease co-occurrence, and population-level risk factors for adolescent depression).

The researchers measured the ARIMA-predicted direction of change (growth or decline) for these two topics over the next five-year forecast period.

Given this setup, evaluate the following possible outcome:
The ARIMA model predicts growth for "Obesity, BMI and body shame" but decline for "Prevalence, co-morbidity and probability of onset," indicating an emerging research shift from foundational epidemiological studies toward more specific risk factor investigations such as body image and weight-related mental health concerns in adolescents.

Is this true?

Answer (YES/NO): NO